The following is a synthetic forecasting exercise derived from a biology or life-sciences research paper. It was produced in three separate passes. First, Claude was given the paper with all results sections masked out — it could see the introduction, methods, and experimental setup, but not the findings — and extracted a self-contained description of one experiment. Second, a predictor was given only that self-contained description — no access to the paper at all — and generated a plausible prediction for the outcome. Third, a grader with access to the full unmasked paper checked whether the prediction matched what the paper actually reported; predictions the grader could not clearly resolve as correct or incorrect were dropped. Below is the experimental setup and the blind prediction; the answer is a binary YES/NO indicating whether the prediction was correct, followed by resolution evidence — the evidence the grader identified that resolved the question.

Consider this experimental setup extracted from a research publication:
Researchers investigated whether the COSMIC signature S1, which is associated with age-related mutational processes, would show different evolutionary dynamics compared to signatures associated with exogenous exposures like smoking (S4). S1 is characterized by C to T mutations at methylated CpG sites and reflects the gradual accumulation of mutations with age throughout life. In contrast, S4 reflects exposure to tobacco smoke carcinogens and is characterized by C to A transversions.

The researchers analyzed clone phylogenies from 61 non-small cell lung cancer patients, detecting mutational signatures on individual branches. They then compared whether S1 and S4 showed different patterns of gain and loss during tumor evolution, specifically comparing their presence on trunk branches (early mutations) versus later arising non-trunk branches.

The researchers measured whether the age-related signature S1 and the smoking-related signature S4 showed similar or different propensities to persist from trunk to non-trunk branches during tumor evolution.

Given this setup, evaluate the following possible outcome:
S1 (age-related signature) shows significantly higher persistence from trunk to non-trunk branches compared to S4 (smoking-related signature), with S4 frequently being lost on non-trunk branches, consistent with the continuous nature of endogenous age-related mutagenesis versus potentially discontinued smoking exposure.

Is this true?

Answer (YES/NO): NO